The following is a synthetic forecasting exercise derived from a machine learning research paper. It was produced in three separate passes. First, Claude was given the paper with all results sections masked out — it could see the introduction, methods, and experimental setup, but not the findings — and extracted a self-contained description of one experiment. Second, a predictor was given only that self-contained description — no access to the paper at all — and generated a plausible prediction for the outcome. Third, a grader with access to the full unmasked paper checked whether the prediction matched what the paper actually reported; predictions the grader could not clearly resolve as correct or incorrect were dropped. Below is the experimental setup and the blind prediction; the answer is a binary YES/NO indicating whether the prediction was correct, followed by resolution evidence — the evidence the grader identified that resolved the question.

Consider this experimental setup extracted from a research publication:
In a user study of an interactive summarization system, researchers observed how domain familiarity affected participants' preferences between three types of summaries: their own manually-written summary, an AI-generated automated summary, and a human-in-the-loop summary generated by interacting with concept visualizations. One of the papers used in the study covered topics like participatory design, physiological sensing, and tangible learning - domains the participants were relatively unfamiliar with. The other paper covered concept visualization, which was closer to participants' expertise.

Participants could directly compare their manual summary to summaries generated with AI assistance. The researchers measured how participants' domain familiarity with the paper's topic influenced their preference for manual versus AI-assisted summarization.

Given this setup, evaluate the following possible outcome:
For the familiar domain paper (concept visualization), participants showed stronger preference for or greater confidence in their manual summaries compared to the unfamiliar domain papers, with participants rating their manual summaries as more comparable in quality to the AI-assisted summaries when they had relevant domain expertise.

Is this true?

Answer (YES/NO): NO